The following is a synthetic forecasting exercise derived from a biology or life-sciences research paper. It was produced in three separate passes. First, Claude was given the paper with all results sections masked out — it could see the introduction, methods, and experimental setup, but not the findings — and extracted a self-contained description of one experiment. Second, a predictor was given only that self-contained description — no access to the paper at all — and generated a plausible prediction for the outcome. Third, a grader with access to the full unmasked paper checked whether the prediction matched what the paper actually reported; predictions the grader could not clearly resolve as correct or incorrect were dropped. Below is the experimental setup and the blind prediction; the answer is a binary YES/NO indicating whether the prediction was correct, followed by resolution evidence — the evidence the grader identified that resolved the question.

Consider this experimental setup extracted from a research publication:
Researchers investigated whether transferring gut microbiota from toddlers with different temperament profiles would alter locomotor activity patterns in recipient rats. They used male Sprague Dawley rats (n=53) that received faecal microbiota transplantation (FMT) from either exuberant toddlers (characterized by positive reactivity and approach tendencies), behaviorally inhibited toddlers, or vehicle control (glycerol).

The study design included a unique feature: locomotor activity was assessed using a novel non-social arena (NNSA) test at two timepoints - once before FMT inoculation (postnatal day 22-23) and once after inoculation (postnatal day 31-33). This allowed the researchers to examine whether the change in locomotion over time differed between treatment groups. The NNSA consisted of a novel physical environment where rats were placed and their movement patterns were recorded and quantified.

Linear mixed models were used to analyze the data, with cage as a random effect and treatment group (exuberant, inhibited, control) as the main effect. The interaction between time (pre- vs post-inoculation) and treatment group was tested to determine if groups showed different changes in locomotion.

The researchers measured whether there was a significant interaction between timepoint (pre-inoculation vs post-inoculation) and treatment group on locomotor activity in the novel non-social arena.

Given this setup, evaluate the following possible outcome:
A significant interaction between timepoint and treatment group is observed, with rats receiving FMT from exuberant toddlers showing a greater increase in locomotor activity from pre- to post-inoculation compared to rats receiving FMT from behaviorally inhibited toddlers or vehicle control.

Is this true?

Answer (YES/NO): NO